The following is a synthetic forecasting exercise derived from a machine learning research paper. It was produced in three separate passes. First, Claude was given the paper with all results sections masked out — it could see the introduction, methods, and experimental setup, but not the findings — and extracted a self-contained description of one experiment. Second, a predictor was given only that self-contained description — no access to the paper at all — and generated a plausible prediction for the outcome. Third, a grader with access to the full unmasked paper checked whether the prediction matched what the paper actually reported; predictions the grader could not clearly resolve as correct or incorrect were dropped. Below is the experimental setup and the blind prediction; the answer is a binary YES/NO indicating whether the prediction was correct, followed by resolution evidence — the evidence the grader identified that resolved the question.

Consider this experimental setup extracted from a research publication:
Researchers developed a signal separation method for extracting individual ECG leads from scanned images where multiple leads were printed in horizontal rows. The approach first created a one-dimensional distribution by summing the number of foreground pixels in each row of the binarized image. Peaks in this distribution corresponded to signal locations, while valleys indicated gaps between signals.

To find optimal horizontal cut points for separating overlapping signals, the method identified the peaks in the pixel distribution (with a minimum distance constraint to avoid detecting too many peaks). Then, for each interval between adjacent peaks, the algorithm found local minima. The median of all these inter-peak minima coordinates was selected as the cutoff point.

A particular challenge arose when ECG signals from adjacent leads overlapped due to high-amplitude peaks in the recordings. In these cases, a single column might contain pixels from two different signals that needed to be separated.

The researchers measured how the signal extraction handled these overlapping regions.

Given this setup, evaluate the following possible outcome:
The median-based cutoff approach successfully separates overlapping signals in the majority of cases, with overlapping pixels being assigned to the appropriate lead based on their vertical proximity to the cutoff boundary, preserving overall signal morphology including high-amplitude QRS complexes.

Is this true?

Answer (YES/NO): NO